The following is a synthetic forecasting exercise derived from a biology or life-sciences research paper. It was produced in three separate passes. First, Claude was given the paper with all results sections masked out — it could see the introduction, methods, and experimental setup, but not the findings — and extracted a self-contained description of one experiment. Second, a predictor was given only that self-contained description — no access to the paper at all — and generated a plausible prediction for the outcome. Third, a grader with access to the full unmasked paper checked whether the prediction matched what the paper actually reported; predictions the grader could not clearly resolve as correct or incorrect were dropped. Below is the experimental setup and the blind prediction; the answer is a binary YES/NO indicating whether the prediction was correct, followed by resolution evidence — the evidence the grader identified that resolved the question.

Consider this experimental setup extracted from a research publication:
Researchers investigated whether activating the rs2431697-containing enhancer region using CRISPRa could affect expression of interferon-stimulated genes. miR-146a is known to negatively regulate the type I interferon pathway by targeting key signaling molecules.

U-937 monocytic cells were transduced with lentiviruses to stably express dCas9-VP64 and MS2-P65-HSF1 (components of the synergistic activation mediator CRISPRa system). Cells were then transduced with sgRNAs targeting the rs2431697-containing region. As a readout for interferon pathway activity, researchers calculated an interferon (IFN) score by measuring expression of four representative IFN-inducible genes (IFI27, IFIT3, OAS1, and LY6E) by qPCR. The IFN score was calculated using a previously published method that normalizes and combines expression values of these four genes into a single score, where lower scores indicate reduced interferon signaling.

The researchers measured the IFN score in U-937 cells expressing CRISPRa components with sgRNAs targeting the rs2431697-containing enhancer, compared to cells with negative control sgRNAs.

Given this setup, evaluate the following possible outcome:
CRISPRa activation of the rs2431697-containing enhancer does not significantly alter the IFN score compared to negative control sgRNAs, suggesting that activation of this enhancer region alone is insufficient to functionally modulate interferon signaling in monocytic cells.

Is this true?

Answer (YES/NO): NO